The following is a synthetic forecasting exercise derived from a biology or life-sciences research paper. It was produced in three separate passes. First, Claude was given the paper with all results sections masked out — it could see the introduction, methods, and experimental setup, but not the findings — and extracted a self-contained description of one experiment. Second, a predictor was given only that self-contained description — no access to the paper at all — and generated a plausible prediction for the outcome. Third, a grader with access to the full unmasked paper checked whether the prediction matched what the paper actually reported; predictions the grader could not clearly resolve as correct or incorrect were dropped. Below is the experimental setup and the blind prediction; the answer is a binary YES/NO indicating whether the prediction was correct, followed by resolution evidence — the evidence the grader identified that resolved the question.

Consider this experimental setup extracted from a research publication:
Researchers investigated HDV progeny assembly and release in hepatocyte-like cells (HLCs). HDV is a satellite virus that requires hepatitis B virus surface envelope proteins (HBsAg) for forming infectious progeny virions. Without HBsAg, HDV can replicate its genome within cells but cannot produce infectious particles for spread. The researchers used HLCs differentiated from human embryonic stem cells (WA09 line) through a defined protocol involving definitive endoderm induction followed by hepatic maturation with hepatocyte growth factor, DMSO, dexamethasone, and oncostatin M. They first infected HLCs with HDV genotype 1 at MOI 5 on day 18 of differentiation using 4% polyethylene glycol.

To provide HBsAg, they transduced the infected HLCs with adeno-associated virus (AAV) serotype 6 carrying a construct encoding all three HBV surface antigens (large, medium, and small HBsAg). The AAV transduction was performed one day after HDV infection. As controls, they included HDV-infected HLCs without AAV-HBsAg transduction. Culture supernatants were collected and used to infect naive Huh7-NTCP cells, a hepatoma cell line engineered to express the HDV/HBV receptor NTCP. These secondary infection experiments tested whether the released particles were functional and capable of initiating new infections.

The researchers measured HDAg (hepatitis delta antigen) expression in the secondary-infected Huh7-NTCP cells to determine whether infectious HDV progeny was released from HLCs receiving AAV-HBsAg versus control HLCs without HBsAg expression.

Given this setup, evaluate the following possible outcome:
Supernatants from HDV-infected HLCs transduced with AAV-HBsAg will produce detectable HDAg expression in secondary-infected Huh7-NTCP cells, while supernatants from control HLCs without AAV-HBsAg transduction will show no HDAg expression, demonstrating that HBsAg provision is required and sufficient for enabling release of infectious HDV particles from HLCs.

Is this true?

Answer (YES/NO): YES